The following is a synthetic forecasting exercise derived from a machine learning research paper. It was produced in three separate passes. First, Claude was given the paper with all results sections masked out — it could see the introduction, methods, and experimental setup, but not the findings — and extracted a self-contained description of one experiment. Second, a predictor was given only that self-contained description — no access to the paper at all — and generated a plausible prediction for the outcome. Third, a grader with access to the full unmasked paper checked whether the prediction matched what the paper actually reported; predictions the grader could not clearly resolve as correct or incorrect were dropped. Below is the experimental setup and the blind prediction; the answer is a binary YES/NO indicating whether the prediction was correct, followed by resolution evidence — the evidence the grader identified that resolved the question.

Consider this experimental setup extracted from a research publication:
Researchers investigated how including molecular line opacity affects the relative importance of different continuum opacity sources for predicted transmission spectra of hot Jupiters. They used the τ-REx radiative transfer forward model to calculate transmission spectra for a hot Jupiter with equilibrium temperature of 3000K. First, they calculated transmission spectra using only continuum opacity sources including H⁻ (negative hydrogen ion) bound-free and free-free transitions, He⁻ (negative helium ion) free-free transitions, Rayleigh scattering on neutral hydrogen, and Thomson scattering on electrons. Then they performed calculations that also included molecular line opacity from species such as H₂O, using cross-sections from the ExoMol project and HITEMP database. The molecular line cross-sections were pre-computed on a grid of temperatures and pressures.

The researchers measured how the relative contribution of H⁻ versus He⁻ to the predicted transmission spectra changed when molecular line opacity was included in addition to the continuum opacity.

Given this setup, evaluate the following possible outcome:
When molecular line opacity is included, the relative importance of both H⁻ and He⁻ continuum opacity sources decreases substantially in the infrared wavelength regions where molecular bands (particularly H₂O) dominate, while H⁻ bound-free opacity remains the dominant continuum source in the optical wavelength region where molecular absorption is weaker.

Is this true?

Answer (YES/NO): NO